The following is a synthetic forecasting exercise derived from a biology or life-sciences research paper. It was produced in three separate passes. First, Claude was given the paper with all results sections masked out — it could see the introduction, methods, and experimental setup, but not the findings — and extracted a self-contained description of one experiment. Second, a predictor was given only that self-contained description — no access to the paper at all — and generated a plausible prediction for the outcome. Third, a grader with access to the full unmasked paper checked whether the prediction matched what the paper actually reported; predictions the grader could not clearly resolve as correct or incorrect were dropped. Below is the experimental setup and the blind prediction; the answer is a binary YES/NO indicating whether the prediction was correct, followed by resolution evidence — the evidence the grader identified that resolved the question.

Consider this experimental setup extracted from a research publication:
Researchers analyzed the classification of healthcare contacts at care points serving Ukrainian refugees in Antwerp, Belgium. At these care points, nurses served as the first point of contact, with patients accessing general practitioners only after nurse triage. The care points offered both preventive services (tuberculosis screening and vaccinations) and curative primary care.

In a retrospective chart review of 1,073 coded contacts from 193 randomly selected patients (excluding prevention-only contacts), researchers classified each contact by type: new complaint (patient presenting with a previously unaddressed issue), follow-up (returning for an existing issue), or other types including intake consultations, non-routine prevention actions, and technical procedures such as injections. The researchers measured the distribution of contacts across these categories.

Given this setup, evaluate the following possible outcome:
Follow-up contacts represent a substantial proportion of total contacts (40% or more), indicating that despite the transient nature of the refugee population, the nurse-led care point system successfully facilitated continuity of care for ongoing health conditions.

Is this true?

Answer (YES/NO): NO